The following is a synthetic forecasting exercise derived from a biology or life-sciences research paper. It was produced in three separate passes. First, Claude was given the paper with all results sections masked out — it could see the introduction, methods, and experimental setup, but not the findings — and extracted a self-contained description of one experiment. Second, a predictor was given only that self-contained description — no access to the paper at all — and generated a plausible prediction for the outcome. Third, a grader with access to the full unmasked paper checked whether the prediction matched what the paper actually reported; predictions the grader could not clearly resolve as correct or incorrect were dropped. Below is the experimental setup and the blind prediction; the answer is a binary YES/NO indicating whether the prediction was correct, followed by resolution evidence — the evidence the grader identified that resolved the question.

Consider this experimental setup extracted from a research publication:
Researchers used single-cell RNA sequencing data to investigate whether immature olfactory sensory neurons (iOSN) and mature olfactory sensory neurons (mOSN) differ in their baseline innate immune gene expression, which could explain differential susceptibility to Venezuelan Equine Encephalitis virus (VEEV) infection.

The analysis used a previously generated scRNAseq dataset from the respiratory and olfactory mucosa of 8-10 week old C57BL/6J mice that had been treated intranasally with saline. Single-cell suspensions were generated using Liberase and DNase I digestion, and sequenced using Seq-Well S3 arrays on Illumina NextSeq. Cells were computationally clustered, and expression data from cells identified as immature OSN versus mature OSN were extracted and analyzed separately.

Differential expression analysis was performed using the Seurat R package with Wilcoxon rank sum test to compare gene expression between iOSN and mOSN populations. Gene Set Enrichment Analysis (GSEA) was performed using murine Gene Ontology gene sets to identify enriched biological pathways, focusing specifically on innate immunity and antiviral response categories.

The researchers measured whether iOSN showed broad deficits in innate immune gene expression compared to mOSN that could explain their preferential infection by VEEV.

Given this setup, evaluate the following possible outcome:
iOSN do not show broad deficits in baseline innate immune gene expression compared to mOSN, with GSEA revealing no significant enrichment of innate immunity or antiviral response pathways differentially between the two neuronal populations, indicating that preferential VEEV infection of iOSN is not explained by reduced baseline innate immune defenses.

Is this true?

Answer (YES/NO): YES